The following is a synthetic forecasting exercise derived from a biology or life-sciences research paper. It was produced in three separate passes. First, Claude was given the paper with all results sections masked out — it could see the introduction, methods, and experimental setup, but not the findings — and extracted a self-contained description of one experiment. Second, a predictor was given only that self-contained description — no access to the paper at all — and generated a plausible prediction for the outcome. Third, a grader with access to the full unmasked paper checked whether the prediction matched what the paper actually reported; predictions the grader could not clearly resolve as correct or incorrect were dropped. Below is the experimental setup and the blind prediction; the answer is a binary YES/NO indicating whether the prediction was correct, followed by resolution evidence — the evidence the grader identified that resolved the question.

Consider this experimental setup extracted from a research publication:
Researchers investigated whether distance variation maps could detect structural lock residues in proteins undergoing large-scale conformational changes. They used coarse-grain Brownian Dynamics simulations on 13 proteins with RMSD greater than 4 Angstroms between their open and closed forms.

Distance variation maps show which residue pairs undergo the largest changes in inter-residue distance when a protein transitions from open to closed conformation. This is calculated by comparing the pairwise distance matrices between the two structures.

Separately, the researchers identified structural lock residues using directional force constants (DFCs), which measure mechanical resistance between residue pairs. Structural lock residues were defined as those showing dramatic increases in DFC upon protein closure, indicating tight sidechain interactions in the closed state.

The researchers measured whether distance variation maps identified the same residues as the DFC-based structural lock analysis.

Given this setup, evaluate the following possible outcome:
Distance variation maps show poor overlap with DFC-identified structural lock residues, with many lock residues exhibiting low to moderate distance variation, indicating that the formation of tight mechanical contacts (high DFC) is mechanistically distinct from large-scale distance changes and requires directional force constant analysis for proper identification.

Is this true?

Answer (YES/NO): YES